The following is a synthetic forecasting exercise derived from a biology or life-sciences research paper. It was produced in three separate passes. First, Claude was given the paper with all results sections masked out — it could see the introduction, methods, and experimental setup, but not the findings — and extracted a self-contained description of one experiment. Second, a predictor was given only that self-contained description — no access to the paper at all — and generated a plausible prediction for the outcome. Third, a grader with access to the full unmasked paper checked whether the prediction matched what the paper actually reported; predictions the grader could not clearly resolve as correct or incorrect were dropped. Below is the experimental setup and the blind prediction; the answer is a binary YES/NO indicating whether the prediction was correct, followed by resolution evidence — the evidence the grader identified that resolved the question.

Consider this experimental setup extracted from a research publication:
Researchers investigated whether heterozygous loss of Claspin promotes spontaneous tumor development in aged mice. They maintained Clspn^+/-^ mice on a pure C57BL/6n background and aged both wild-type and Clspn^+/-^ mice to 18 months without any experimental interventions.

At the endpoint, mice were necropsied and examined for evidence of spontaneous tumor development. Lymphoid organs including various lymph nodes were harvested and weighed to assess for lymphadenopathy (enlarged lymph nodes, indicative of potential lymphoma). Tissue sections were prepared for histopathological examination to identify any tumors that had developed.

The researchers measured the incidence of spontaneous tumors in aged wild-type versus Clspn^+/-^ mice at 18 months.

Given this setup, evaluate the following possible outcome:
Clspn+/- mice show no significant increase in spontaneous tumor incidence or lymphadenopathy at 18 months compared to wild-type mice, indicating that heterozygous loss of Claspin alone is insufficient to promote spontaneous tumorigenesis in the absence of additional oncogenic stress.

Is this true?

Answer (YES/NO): NO